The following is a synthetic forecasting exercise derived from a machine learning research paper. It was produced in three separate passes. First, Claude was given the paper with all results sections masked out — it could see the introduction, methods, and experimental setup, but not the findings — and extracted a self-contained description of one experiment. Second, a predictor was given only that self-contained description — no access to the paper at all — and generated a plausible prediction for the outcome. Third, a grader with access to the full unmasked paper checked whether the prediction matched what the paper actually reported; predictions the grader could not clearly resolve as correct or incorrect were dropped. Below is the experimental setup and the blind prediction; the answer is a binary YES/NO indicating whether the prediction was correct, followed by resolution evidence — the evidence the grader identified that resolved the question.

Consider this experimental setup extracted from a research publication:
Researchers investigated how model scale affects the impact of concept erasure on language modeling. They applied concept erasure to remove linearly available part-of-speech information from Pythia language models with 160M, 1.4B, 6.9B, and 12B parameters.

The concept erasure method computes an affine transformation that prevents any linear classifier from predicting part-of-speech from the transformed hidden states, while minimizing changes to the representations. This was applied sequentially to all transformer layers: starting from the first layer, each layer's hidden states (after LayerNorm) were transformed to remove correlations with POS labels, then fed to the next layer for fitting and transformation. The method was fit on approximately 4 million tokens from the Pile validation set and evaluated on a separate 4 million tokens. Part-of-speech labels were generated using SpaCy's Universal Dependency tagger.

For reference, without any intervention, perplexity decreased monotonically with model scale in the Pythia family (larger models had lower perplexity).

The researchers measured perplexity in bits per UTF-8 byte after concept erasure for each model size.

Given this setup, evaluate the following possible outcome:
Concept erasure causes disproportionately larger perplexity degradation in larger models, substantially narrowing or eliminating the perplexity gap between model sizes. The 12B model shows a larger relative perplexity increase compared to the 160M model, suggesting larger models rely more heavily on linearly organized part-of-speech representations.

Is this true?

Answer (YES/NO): YES